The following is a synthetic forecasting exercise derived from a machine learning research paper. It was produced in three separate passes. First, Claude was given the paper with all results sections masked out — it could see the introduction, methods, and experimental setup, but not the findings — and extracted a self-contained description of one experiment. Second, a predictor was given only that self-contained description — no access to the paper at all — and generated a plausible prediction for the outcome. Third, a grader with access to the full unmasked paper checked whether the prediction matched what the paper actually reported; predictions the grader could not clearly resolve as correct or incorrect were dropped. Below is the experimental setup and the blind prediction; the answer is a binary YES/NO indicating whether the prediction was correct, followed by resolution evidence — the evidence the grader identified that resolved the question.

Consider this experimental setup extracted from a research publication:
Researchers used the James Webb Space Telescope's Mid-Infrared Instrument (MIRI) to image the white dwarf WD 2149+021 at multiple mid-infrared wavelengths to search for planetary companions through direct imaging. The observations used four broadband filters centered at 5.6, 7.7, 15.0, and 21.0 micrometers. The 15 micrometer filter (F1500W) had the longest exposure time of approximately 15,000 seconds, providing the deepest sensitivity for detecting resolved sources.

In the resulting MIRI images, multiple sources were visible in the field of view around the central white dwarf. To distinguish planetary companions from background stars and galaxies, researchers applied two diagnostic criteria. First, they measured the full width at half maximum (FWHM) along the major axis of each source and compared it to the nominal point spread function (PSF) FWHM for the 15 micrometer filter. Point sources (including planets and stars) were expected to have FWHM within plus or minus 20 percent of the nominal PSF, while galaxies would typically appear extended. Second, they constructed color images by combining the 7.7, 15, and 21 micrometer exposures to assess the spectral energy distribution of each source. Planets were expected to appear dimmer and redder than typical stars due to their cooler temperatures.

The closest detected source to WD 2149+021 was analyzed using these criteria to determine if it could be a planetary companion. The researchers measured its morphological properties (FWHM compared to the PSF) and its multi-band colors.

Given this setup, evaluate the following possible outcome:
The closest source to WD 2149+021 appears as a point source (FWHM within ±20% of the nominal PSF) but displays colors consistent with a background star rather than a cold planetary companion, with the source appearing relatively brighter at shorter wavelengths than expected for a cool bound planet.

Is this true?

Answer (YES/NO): NO